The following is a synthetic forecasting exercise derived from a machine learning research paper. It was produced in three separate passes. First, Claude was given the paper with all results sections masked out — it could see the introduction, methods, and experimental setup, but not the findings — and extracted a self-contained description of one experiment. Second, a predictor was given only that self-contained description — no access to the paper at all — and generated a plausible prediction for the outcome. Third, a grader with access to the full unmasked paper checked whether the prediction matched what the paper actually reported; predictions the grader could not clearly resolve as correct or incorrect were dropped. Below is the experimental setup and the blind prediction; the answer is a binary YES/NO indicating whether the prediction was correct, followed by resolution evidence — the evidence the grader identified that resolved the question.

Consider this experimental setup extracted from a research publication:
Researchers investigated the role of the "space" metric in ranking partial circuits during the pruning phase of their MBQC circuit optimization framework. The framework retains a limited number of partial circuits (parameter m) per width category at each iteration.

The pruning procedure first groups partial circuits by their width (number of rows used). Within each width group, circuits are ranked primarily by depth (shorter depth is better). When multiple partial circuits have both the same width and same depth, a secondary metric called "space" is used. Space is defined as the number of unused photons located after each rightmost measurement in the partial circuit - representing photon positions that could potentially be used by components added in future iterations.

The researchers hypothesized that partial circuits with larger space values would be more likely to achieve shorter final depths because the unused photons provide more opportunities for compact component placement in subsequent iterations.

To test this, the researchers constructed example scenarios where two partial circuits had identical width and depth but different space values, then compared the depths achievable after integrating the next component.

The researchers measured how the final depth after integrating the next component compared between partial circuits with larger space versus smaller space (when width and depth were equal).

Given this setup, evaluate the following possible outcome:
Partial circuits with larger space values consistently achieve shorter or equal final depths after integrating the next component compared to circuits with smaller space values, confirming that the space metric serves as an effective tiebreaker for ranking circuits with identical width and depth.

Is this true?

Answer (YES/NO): YES